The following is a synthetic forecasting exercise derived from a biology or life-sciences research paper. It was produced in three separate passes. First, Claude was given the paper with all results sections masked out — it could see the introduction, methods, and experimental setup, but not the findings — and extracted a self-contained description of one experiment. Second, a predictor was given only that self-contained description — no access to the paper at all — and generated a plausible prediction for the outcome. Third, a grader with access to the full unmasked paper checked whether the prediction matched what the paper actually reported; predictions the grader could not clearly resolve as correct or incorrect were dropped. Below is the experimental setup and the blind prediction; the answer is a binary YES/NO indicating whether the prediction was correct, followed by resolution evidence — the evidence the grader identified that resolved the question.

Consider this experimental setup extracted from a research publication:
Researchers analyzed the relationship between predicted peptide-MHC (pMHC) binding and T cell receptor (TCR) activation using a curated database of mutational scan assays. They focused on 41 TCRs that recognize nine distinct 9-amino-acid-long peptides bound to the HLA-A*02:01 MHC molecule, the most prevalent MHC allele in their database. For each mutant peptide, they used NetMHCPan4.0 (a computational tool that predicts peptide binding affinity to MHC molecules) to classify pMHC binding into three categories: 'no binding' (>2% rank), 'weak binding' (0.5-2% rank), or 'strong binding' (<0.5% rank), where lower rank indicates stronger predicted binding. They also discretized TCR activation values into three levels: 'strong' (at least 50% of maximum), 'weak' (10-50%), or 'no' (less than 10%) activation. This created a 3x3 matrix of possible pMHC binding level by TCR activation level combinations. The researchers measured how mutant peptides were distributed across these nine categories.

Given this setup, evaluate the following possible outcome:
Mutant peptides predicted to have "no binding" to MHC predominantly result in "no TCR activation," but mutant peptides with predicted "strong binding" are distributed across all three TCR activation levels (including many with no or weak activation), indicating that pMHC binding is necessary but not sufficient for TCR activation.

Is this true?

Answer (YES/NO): NO